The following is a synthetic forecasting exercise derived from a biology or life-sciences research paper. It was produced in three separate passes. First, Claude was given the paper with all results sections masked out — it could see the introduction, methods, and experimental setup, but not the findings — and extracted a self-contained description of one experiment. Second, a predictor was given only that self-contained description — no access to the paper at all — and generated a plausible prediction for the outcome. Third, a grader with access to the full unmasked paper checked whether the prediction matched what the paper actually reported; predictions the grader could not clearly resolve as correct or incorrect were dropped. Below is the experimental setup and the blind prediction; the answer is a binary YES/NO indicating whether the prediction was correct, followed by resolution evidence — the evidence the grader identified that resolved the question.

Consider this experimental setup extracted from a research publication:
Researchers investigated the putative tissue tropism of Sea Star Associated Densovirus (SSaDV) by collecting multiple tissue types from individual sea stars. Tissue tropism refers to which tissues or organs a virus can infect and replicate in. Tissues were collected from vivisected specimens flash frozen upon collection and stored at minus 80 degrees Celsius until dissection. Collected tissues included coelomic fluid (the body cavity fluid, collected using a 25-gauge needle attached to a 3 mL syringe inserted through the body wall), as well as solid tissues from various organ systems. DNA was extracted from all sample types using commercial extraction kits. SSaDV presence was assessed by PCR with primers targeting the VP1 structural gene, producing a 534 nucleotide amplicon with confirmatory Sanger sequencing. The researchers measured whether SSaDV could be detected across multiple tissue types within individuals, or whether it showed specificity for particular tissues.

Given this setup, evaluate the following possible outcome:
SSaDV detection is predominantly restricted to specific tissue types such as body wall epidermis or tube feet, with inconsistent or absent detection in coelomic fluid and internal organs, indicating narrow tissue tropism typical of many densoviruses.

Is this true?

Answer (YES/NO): NO